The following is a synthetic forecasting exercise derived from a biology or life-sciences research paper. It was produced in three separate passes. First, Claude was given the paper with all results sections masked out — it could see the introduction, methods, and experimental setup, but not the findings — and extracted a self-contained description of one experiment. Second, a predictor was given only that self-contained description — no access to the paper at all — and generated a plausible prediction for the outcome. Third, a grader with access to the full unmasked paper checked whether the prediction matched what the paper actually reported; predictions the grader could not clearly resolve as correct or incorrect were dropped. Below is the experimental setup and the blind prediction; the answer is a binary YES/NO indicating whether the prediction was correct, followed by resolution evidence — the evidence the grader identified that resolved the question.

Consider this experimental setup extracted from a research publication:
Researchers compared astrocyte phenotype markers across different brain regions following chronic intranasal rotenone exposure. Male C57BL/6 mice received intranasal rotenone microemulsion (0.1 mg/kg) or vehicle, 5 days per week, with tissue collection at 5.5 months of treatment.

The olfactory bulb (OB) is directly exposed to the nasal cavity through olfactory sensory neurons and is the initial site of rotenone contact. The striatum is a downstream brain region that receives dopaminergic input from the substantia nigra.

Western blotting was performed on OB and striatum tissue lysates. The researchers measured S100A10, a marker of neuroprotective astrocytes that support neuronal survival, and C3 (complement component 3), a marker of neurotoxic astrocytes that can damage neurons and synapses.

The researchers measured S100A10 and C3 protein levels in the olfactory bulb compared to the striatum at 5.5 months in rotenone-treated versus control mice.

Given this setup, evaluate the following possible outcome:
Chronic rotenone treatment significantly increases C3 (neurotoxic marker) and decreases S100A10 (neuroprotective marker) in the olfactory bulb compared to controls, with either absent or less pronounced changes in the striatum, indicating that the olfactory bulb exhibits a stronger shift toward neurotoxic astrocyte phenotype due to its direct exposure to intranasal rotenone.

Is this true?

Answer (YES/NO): NO